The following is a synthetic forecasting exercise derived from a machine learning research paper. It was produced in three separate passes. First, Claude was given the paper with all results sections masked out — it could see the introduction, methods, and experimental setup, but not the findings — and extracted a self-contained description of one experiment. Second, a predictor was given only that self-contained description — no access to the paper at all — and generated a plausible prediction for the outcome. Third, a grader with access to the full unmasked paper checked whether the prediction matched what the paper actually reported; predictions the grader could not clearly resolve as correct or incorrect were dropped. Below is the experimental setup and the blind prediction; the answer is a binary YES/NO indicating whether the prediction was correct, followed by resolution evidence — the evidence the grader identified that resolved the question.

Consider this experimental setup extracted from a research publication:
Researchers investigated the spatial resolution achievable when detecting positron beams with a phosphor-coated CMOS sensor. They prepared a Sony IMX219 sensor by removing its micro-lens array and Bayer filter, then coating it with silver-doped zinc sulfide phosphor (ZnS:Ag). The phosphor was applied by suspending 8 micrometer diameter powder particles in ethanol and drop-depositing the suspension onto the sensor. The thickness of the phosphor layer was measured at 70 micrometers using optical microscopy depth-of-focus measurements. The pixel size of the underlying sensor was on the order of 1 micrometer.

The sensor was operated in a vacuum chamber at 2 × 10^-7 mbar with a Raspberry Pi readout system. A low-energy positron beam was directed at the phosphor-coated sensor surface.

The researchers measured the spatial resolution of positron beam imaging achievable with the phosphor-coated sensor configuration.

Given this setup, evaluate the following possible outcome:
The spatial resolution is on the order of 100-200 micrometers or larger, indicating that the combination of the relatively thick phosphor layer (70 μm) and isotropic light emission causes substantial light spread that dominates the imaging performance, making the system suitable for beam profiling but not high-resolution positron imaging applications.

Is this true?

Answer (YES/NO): NO